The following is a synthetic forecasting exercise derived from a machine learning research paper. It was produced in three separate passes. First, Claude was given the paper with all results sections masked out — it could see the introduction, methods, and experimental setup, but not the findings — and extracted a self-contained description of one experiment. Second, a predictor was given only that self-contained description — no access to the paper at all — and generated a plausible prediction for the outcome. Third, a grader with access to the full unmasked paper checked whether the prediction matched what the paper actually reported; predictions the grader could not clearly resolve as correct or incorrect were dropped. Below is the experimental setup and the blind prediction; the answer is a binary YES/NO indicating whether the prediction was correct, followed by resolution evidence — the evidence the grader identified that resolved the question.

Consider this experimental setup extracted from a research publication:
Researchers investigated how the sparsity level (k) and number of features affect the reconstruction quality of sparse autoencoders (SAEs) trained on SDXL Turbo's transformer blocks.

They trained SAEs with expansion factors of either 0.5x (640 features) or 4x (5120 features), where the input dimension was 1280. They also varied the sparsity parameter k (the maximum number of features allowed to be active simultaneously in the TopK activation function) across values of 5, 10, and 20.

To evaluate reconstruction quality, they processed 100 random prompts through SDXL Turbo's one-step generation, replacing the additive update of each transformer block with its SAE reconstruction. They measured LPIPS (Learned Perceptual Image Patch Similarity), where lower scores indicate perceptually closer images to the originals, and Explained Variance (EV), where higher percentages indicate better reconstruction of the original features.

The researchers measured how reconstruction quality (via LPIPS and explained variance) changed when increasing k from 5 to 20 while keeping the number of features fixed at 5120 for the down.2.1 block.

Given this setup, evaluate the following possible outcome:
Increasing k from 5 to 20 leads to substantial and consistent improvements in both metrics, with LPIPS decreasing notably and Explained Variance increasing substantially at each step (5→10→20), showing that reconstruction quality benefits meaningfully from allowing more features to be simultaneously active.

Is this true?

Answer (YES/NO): YES